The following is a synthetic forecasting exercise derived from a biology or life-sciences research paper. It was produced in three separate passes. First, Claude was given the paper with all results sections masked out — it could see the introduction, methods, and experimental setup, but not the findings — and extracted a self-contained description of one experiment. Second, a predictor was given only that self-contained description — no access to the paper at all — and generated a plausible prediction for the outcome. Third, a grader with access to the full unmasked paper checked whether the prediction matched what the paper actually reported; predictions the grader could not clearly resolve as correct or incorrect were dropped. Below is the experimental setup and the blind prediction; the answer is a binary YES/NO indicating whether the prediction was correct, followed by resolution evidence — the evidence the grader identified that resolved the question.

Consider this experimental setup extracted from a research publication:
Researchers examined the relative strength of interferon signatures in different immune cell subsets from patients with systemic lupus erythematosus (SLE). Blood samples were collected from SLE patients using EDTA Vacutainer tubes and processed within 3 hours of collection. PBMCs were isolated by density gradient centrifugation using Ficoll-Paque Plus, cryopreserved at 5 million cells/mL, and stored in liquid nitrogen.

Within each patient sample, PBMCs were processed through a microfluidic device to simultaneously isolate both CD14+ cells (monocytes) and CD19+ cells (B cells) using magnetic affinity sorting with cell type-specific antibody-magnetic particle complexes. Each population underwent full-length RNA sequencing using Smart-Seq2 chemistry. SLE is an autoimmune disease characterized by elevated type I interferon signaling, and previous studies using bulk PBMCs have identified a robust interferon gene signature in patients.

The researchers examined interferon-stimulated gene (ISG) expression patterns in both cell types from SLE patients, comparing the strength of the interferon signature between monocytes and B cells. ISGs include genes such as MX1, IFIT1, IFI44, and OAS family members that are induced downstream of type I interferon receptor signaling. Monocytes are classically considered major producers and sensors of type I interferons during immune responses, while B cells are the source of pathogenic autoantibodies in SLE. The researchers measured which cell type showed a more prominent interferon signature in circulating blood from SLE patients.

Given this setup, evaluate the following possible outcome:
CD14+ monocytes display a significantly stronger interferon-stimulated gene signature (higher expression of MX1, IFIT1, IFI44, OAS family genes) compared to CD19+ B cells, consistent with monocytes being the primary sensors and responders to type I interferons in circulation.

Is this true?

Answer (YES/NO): NO